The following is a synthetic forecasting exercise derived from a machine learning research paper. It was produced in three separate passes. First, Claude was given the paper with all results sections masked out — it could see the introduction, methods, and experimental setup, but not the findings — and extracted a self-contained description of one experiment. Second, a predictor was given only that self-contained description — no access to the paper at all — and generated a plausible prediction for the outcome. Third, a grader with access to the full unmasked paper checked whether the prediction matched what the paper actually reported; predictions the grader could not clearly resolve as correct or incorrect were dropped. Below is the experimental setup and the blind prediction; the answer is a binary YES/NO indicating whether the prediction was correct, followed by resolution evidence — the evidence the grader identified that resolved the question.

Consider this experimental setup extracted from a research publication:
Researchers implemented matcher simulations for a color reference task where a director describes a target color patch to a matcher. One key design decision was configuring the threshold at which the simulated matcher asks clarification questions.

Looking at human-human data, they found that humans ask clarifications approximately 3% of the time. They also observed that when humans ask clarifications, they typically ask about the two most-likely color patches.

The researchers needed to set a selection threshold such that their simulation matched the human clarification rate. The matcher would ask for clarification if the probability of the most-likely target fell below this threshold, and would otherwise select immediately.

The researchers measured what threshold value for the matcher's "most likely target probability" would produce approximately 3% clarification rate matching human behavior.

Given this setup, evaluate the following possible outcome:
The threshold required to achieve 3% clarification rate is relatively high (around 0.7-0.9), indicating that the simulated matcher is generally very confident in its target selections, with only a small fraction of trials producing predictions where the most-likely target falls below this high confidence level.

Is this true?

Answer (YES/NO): NO